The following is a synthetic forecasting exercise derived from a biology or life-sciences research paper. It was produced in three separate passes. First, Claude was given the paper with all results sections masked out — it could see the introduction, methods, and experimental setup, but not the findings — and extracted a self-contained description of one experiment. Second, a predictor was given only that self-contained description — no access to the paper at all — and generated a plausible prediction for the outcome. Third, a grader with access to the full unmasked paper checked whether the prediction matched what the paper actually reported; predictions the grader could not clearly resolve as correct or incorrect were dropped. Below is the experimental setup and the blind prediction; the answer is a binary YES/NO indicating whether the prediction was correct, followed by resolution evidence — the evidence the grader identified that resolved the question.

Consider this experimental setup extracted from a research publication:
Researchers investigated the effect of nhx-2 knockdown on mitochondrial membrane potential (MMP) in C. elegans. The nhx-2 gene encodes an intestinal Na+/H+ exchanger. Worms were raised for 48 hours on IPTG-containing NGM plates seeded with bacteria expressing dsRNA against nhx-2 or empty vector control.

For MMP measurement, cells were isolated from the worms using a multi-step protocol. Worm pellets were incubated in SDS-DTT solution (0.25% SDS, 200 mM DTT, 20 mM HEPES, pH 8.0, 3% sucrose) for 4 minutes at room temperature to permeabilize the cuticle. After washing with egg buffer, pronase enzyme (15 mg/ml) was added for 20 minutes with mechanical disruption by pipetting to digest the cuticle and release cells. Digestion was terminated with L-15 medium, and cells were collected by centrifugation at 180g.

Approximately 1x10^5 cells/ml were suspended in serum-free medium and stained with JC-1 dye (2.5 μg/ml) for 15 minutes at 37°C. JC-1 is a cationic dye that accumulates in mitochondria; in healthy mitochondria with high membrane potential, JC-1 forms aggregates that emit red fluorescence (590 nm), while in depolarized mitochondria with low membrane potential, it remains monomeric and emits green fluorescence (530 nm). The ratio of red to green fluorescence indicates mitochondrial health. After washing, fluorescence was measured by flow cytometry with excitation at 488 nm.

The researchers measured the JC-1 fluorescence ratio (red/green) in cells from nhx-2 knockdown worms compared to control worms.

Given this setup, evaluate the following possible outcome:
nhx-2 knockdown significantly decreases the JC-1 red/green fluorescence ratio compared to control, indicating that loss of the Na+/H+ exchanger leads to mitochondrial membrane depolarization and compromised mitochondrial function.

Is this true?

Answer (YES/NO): NO